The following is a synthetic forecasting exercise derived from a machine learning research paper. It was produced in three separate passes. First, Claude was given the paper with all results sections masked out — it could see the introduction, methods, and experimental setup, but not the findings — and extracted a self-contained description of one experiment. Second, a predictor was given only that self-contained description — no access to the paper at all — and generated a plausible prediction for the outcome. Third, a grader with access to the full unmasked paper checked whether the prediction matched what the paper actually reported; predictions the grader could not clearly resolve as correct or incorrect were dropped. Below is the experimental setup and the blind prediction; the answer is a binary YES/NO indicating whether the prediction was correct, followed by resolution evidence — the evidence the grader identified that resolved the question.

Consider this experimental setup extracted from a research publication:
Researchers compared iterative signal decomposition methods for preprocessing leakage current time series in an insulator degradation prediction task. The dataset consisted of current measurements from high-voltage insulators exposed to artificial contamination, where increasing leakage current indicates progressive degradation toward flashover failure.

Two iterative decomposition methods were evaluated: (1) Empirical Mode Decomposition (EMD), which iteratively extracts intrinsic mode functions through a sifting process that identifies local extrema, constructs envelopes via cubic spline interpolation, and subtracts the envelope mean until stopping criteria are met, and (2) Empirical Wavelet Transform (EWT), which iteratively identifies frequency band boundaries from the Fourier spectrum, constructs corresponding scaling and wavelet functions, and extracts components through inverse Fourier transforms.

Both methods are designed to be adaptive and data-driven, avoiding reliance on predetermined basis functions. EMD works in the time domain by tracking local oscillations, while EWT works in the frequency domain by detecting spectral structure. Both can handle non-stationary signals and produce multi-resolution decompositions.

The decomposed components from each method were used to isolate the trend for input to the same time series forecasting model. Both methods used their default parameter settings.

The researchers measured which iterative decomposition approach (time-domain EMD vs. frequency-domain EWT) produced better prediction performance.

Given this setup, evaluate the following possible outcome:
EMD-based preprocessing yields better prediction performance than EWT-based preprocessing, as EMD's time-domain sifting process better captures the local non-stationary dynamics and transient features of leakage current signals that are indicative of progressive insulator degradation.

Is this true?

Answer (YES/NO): NO